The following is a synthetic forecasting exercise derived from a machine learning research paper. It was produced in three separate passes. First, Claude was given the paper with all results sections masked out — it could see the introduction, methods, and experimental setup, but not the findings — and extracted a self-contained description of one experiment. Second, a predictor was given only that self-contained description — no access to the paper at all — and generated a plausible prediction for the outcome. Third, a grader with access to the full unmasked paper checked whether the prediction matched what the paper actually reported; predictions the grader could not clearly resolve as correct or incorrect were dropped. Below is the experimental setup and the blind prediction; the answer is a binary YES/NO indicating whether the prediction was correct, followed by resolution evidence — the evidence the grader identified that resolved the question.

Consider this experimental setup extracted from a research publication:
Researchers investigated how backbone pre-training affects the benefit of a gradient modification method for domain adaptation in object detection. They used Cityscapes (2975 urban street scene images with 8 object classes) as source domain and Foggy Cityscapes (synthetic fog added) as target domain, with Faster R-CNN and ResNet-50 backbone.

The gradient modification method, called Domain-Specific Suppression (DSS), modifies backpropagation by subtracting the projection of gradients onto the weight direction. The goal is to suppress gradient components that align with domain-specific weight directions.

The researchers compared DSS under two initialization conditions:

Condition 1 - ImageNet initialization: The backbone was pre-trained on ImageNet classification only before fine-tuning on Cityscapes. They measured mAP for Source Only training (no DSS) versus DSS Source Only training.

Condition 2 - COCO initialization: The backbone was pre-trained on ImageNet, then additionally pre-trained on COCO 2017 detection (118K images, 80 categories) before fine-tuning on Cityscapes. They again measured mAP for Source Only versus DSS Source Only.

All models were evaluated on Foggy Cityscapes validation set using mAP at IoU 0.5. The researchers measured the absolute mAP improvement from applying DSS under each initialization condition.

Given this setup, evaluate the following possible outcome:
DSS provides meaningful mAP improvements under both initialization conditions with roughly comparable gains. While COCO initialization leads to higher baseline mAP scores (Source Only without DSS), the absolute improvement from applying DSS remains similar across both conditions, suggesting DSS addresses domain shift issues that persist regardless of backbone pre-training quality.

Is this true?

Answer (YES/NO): NO